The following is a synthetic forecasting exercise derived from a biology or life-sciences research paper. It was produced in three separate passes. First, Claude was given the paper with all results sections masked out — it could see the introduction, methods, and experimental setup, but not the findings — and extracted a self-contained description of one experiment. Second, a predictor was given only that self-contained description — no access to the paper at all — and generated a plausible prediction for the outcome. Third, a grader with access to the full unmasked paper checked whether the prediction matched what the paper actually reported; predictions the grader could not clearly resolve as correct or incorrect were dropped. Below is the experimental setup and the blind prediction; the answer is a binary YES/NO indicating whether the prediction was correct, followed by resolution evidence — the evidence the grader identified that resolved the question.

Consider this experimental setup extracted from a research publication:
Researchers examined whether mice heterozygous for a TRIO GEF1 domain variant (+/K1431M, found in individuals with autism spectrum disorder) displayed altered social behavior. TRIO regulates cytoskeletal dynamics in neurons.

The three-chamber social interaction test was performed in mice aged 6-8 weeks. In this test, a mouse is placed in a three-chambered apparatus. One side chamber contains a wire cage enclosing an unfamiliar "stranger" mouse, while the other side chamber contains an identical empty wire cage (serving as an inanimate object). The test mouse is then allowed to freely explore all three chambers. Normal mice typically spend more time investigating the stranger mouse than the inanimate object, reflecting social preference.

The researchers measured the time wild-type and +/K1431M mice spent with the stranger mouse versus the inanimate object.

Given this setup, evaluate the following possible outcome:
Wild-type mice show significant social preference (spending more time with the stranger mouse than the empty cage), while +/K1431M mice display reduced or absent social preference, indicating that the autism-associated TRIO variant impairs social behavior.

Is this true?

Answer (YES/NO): YES